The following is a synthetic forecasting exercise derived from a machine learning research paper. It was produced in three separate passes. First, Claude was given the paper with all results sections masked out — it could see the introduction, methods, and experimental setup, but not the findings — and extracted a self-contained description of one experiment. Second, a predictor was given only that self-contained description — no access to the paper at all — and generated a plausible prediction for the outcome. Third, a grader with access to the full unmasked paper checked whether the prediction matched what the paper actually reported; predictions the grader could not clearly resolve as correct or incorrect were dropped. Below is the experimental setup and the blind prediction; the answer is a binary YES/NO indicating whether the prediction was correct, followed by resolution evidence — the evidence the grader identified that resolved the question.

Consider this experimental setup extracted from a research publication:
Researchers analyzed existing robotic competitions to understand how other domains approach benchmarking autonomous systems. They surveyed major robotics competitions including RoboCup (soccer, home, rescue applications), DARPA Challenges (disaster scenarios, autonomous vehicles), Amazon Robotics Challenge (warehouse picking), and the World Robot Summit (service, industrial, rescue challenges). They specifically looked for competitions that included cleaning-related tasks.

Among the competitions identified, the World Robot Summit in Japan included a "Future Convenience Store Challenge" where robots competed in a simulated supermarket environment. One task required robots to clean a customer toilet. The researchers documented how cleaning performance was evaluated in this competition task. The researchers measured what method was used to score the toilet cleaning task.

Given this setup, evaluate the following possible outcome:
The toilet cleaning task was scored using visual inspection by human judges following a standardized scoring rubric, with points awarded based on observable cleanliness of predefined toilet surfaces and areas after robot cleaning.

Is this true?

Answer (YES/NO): NO